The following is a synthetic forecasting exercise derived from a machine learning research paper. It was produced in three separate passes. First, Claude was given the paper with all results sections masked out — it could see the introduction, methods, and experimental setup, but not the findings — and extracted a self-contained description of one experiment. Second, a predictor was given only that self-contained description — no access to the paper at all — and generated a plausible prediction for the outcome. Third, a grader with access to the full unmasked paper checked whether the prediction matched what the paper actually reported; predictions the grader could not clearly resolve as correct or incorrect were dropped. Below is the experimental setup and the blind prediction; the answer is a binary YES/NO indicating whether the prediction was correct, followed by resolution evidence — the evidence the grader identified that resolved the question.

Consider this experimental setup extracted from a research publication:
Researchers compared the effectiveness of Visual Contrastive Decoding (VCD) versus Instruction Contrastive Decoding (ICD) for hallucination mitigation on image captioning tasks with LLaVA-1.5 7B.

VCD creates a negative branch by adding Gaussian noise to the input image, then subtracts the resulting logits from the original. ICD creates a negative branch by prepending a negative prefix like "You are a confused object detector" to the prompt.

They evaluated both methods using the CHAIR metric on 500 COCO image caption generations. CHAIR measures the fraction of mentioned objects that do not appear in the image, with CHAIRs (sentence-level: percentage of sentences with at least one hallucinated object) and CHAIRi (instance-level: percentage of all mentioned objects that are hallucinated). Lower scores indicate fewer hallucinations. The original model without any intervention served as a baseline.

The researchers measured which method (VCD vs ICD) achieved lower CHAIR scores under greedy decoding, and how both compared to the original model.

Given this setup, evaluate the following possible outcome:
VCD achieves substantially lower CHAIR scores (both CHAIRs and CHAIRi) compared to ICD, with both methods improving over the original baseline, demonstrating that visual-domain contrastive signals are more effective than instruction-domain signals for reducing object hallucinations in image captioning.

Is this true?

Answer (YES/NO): NO